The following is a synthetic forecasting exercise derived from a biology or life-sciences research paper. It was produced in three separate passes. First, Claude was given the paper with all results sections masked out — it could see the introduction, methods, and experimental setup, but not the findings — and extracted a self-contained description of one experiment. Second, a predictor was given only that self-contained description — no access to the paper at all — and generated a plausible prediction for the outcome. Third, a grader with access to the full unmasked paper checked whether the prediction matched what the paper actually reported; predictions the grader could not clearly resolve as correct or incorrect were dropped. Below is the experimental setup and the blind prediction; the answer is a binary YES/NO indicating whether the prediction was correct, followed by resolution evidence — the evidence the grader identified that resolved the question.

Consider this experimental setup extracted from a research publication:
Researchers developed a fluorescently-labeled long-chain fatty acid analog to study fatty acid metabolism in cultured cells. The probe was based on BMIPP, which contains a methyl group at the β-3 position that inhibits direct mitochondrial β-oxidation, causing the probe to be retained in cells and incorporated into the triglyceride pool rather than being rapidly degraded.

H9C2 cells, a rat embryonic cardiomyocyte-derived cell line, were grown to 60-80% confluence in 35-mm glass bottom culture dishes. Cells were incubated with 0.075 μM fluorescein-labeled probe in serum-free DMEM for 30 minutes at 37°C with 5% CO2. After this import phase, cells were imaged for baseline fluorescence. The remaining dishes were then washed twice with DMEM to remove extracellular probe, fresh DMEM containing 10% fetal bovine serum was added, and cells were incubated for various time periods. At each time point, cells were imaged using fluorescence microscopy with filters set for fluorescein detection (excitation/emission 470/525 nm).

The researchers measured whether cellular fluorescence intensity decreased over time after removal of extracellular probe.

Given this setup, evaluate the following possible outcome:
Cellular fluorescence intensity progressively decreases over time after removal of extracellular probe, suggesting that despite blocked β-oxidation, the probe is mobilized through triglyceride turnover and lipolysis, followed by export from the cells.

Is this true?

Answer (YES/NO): YES